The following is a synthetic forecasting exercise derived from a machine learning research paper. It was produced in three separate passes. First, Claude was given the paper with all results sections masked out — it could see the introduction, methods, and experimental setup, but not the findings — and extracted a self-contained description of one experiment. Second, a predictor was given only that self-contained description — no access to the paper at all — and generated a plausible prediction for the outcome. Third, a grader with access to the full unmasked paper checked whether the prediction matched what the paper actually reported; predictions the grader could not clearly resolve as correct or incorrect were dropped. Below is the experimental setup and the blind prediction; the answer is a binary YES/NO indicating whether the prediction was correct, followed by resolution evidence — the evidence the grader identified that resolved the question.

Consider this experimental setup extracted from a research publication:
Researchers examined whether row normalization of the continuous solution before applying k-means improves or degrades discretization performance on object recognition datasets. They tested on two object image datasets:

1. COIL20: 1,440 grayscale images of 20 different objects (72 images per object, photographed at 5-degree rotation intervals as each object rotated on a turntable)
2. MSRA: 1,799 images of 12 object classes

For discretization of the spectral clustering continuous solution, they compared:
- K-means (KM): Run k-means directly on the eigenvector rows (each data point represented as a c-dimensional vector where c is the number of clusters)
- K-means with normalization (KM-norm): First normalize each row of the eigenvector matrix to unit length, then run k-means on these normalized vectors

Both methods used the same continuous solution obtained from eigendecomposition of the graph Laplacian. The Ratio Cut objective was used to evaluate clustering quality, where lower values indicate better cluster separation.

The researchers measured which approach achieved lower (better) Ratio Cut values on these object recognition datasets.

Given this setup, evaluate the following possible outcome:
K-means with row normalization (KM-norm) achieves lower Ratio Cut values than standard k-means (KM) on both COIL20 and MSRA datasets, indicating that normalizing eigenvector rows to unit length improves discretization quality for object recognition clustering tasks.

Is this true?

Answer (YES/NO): NO